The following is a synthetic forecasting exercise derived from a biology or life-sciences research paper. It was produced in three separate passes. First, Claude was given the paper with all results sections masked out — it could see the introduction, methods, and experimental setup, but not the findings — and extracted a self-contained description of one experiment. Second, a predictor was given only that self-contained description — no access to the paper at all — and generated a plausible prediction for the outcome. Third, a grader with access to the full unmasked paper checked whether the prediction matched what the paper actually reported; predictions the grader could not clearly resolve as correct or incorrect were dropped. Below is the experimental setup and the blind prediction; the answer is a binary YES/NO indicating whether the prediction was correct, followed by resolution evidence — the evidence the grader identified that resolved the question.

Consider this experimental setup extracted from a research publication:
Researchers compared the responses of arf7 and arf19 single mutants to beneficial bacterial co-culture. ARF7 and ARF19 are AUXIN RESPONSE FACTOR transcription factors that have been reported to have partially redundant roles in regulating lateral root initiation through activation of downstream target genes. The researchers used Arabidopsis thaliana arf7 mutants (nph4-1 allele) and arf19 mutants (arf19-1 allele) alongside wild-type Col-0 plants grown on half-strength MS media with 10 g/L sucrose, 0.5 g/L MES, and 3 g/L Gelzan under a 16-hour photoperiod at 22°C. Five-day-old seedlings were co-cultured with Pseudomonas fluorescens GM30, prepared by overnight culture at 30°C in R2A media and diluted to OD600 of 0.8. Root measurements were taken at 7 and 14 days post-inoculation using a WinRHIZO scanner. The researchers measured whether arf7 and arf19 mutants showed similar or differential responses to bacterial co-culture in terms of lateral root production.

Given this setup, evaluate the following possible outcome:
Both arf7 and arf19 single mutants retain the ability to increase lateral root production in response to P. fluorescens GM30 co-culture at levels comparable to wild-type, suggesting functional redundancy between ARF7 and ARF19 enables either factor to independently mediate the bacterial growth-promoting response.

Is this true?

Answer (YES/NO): NO